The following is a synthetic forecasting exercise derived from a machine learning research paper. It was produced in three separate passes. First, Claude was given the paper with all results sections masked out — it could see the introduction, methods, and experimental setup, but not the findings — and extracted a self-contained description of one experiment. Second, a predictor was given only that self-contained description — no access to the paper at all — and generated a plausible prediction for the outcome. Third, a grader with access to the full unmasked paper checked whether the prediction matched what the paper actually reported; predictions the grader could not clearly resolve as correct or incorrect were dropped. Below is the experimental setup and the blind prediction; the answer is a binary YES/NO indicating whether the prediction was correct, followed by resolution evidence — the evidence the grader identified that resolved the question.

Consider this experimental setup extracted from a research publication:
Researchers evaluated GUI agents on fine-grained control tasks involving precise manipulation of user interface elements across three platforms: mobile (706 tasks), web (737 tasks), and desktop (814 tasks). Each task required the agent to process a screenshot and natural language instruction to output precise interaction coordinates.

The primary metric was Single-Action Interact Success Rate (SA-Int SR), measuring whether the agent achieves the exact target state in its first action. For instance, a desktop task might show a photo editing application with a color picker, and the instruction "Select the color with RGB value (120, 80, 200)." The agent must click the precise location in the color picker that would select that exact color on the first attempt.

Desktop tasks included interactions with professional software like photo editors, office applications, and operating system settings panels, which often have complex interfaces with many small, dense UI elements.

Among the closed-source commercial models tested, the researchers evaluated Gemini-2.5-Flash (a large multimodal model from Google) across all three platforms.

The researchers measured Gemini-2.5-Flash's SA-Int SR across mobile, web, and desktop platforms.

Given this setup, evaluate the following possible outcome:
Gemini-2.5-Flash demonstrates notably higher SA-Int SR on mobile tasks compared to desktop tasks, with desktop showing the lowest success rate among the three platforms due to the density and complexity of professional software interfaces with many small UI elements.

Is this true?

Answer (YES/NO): YES